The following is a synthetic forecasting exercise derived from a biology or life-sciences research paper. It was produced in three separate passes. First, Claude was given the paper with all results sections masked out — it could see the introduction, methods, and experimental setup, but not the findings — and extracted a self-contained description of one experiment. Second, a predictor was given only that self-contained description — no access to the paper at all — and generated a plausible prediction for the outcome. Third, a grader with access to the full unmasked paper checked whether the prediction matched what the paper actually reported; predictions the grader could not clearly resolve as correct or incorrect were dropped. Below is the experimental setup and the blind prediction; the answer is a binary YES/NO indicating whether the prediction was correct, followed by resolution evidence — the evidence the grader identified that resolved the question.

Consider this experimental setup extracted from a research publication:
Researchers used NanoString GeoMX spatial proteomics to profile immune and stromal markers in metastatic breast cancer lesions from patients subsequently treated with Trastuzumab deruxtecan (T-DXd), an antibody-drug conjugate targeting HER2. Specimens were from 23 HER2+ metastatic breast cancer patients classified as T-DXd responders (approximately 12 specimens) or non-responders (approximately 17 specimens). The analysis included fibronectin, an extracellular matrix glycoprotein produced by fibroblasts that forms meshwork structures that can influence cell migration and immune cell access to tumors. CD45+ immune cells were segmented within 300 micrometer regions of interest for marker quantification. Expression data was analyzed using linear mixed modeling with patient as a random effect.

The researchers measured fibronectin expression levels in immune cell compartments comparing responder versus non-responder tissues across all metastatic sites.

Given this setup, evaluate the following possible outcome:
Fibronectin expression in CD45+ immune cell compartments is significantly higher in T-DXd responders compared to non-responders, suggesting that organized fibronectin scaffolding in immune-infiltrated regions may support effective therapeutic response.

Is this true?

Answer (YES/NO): NO